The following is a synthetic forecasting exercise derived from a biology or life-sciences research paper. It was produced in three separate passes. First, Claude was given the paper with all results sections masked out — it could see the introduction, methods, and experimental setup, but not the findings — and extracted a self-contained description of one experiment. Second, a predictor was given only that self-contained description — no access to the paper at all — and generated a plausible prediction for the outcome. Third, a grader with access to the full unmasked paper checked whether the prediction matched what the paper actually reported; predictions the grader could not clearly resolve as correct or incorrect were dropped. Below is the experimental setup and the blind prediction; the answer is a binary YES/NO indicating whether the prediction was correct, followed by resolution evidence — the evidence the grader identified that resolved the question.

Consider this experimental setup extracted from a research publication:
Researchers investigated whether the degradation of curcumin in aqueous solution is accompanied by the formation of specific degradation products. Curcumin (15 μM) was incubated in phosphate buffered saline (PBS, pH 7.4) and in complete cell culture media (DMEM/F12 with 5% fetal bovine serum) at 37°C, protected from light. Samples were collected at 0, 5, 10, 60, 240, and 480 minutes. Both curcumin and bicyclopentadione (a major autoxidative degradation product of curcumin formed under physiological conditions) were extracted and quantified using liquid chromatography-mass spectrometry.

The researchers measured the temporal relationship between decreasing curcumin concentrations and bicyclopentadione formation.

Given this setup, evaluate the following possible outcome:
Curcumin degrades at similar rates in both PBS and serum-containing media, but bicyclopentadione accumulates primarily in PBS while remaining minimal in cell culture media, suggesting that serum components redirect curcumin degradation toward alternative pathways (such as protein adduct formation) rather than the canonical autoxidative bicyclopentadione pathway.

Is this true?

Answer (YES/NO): NO